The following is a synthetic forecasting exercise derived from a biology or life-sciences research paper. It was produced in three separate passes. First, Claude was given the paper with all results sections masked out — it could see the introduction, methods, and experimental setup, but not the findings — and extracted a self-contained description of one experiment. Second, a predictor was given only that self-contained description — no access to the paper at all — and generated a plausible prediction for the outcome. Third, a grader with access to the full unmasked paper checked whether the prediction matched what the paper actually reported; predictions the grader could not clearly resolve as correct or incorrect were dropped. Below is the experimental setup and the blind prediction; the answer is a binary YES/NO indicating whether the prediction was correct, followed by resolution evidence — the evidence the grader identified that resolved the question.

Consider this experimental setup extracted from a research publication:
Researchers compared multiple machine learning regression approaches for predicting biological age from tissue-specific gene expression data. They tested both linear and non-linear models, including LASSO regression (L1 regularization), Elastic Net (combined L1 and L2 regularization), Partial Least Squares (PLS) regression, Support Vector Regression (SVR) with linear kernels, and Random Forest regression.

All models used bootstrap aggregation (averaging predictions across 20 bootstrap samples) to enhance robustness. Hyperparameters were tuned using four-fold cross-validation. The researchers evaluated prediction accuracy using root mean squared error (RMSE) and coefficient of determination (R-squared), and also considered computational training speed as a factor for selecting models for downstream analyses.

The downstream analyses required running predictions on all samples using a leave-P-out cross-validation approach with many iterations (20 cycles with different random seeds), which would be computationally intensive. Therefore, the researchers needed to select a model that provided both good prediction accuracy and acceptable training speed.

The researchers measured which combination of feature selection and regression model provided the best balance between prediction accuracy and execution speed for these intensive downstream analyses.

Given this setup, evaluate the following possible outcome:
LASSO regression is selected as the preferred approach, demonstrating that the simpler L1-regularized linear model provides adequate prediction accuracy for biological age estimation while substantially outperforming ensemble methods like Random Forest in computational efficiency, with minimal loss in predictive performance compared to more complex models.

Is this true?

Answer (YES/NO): NO